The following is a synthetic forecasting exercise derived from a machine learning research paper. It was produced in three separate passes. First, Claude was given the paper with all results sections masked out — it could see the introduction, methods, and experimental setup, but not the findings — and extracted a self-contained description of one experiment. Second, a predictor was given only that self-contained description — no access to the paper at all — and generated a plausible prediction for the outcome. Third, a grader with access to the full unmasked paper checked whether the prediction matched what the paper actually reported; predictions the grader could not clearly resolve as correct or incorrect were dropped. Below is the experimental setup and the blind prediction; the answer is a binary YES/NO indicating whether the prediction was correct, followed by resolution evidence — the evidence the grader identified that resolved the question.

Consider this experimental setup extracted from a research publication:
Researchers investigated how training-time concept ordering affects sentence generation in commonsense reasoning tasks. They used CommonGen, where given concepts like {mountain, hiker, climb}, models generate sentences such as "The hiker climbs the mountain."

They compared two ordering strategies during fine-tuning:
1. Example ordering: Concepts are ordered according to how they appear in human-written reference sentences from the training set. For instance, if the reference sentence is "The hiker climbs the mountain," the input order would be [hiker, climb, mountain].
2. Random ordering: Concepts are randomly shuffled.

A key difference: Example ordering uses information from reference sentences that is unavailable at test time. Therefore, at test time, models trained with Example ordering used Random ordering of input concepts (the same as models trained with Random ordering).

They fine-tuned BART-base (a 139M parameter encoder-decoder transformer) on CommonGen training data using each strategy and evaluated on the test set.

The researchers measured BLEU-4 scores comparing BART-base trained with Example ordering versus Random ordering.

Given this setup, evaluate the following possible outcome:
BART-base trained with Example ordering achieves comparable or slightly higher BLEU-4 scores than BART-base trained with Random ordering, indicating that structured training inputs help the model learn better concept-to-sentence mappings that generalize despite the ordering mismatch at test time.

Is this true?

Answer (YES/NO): YES